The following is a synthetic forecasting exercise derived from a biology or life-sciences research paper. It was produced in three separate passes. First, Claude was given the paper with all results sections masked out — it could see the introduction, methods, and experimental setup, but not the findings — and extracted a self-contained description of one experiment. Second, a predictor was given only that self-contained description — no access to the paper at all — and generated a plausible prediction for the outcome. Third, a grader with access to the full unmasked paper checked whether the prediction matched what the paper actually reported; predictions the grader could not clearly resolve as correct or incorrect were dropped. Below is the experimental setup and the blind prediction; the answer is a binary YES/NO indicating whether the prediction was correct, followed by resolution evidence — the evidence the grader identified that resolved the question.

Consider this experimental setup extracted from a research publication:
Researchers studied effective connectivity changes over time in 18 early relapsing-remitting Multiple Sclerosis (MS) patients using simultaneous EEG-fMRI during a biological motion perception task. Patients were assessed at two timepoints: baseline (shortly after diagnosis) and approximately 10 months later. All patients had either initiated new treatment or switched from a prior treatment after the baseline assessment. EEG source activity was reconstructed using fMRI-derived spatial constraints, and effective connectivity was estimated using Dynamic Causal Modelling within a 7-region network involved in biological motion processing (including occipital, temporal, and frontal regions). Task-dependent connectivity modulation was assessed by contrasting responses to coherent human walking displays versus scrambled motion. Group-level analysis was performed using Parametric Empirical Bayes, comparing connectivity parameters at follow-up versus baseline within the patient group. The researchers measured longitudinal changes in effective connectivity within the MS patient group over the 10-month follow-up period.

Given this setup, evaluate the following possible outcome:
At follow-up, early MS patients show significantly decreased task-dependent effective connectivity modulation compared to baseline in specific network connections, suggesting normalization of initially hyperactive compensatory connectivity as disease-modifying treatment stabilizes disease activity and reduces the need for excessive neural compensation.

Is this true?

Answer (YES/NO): YES